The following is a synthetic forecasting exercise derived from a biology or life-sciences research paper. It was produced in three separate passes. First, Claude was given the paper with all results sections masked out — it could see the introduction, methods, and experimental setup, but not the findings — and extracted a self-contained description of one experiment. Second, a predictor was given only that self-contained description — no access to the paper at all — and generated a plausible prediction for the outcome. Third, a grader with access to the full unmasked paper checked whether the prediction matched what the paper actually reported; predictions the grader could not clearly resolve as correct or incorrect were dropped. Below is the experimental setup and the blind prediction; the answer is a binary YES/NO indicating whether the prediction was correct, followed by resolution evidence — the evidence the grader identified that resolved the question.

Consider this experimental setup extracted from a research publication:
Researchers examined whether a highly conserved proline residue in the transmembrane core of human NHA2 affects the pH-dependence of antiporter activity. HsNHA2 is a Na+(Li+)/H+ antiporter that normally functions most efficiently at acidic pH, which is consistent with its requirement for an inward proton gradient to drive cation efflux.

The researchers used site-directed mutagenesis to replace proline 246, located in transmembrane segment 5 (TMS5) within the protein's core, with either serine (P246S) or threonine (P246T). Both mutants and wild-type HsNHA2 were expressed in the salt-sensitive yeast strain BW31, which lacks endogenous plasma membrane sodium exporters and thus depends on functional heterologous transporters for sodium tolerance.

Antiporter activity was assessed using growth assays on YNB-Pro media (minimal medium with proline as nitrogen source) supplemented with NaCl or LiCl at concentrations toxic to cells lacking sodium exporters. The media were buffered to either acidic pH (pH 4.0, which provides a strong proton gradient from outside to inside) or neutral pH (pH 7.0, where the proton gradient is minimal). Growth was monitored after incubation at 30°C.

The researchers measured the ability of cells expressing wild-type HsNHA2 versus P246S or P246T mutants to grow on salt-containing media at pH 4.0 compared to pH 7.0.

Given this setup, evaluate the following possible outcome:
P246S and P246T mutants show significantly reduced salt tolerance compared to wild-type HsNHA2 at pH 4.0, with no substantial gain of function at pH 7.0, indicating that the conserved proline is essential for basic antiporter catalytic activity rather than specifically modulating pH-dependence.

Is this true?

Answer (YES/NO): NO